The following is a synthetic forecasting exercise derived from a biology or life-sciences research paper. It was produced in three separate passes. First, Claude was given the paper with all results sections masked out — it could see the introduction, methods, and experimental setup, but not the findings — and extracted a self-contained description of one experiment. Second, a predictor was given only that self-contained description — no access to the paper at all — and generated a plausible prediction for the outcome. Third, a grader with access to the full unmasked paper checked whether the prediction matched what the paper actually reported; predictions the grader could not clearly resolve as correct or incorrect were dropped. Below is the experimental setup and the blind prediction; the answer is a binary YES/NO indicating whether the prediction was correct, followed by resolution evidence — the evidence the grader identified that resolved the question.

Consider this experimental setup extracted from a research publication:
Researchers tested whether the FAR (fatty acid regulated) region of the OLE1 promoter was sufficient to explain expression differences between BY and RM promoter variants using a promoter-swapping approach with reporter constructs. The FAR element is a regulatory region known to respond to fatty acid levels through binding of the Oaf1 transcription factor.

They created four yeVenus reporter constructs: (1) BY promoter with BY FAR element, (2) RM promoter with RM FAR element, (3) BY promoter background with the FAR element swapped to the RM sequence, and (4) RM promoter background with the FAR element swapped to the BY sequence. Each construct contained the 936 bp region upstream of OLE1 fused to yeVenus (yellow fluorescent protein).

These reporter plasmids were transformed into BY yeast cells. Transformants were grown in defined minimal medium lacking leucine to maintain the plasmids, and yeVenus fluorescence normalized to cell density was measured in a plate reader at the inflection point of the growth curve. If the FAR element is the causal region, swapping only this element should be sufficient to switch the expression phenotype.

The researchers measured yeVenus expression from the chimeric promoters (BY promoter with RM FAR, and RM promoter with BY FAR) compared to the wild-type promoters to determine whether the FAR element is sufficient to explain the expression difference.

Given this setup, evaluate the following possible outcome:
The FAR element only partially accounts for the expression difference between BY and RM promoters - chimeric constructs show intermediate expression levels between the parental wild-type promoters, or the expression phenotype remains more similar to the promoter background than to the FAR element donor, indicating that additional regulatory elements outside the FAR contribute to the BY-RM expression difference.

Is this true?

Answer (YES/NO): NO